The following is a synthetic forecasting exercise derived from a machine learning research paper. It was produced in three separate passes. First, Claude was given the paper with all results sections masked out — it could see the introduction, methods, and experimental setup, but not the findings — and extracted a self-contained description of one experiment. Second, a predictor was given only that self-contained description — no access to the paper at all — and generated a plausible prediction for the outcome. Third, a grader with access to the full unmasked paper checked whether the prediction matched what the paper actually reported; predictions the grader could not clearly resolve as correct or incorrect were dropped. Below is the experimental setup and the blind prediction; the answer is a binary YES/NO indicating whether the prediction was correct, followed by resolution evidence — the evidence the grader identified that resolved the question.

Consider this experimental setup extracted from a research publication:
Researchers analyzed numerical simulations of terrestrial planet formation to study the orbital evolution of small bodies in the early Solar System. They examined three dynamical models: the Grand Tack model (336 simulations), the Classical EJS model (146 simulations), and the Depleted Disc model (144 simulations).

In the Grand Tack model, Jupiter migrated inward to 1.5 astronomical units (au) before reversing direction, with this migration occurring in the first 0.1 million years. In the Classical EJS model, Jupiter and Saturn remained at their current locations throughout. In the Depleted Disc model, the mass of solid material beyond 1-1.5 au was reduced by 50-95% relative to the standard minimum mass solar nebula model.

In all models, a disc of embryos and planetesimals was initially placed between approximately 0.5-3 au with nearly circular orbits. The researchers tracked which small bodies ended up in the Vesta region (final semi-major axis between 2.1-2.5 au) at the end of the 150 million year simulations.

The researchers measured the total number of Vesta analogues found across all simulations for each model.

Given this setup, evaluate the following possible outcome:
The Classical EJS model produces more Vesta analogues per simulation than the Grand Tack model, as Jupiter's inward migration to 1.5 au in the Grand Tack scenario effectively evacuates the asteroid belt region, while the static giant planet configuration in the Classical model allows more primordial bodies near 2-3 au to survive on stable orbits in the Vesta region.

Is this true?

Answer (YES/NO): YES